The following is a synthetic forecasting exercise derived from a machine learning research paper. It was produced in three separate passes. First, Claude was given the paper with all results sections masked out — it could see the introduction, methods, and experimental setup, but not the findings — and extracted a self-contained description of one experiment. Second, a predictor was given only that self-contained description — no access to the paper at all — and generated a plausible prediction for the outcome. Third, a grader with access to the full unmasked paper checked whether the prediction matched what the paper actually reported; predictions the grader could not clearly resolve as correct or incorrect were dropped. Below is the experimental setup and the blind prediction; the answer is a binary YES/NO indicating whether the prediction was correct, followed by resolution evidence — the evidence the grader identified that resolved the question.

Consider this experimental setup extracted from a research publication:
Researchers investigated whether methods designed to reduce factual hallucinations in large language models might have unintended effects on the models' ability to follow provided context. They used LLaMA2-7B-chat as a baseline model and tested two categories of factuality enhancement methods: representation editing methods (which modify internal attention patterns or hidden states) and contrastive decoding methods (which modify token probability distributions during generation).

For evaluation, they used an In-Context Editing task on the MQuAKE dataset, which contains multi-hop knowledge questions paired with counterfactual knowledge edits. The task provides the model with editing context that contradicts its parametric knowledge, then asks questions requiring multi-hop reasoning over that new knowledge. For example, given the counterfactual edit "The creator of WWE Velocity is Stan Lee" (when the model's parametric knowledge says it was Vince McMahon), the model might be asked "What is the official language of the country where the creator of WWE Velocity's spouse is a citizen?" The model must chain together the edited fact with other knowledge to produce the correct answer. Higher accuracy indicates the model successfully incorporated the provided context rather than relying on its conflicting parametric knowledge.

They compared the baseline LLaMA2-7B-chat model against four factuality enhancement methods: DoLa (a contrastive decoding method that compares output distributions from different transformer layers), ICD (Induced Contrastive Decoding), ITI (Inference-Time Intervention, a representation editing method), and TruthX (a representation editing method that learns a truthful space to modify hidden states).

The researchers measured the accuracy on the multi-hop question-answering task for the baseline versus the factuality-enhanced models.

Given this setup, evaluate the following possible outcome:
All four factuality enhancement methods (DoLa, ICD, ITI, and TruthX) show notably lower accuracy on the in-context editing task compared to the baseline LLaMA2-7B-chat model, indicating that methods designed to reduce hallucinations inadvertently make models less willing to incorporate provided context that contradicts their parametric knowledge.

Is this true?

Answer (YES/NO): YES